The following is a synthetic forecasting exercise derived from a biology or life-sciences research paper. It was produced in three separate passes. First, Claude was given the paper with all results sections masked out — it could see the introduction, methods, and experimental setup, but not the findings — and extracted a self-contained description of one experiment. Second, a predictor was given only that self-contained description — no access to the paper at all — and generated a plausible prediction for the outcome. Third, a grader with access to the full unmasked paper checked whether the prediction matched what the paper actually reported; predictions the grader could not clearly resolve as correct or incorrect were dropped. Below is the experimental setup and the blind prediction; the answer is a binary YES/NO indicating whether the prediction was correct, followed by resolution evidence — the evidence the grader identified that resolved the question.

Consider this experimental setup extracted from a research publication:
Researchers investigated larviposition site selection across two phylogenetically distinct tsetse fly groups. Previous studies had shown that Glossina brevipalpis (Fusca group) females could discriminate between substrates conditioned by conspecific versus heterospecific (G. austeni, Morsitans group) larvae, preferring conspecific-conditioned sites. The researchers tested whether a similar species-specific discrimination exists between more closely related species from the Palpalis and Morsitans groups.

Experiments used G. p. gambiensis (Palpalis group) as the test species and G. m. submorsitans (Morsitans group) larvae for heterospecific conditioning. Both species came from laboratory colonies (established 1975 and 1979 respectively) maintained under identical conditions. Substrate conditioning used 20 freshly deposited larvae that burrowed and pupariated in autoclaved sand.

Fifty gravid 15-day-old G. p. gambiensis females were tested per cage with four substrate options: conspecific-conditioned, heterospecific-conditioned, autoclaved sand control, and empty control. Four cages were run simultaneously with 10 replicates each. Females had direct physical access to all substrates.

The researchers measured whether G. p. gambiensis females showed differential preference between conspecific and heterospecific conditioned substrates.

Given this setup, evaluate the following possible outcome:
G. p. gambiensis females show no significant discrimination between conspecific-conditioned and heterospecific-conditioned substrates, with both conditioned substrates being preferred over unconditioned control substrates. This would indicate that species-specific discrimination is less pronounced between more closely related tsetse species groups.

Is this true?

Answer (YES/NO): YES